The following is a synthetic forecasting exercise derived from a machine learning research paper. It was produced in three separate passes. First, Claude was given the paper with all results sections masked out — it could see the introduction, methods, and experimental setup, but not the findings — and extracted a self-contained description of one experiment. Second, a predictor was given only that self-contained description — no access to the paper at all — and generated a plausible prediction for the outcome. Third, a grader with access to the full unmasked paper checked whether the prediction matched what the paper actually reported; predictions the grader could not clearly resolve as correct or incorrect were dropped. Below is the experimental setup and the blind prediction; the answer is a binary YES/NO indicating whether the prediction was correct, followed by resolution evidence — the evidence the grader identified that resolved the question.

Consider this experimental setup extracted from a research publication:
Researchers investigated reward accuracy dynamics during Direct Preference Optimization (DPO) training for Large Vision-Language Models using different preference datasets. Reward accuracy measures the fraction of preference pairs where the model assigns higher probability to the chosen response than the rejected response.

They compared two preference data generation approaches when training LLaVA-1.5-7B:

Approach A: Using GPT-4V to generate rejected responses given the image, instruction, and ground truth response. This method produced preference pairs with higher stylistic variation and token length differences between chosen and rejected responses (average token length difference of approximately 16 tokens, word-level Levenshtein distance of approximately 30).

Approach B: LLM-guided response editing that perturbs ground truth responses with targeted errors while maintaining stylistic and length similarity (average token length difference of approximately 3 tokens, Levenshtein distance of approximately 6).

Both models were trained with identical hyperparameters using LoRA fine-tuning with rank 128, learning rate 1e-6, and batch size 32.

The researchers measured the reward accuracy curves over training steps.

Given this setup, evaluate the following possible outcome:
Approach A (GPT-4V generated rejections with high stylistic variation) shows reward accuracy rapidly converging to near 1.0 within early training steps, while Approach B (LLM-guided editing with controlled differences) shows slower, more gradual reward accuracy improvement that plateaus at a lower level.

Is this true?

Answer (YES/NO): YES